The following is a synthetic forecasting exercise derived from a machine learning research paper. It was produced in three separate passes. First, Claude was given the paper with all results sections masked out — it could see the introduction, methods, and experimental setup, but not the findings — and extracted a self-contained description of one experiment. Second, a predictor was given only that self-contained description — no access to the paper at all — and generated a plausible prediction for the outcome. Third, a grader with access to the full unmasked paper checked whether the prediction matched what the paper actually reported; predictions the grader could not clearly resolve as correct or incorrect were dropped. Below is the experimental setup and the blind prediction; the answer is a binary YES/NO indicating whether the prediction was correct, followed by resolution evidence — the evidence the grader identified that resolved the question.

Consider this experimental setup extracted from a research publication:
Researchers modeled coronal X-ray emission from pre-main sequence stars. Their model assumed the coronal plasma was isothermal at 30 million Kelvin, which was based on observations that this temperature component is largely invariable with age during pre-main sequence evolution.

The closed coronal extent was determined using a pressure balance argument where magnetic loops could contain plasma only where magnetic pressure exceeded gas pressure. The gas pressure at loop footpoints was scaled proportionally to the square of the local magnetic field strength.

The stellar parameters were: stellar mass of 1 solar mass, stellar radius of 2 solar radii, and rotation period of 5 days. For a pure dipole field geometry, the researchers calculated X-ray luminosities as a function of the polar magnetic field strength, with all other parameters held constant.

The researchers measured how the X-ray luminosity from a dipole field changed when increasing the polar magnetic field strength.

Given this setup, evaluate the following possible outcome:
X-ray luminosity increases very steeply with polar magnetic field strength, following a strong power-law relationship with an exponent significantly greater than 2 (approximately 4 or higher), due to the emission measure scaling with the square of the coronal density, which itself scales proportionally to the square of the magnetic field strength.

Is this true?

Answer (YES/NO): YES